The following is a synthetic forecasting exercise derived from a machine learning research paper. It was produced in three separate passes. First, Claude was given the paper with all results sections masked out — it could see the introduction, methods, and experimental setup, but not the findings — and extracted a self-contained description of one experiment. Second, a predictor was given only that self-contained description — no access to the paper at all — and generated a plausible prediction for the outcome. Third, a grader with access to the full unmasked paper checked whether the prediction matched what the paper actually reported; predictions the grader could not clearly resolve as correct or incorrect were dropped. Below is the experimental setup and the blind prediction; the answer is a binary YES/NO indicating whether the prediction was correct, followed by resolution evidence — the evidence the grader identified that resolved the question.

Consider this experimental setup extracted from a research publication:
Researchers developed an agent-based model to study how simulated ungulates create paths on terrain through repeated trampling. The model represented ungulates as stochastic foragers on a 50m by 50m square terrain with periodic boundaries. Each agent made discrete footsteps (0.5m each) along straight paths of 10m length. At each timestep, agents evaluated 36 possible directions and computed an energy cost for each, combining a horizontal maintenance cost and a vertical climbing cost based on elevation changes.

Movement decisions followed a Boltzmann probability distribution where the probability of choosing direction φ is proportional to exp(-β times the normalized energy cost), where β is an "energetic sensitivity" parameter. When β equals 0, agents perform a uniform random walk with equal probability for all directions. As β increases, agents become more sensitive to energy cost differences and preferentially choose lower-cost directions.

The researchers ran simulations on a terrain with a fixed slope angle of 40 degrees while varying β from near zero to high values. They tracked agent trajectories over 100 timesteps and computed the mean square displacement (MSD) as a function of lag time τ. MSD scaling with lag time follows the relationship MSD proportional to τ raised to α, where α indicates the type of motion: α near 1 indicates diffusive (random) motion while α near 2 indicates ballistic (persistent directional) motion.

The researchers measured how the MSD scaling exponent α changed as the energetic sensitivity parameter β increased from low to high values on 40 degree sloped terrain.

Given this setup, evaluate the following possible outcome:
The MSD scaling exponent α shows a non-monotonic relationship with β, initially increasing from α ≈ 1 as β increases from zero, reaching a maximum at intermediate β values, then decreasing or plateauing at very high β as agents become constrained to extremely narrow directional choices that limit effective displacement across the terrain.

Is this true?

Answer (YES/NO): NO